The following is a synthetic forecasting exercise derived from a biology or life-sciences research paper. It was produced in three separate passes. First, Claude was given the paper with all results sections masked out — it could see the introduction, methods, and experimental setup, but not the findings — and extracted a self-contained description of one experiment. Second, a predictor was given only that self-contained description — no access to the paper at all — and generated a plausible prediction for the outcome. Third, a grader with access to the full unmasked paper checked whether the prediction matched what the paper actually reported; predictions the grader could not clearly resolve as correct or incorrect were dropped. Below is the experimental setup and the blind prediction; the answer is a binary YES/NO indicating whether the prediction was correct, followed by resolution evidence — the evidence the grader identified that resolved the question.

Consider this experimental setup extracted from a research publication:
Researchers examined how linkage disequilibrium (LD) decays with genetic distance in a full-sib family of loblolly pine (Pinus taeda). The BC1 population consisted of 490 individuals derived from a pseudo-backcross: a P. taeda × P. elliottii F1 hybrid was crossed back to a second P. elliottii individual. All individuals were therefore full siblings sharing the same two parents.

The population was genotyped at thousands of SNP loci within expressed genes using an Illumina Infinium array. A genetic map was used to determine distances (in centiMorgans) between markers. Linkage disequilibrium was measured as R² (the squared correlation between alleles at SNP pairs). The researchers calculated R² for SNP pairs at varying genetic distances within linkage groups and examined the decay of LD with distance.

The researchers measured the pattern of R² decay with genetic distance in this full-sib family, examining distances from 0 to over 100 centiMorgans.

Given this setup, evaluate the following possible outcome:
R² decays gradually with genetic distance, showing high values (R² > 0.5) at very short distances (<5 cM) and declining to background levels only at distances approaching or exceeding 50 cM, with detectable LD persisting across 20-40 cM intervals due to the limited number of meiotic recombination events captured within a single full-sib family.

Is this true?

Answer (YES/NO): YES